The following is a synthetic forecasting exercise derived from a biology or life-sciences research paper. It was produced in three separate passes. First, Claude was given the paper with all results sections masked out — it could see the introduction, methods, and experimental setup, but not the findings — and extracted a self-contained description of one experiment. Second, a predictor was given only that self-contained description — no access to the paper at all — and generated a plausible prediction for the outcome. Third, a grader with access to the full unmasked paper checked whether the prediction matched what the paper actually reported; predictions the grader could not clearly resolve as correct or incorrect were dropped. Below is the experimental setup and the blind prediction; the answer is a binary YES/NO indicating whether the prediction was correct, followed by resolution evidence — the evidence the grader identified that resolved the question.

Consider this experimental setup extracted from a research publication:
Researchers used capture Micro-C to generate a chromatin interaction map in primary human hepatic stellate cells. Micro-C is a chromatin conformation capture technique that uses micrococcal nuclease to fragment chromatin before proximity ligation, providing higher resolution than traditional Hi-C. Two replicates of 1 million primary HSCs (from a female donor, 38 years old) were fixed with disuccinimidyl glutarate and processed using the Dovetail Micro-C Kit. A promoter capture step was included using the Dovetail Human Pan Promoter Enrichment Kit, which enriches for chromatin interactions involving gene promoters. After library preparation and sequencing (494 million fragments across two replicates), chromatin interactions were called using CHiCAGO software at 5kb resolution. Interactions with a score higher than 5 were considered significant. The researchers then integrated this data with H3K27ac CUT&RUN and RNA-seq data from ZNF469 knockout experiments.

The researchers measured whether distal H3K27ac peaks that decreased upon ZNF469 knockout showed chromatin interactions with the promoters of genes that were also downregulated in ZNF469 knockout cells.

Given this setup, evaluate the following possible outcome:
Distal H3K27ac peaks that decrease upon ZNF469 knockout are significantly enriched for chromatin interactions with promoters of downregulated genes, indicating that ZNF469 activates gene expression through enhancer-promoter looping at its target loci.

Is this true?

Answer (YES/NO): YES